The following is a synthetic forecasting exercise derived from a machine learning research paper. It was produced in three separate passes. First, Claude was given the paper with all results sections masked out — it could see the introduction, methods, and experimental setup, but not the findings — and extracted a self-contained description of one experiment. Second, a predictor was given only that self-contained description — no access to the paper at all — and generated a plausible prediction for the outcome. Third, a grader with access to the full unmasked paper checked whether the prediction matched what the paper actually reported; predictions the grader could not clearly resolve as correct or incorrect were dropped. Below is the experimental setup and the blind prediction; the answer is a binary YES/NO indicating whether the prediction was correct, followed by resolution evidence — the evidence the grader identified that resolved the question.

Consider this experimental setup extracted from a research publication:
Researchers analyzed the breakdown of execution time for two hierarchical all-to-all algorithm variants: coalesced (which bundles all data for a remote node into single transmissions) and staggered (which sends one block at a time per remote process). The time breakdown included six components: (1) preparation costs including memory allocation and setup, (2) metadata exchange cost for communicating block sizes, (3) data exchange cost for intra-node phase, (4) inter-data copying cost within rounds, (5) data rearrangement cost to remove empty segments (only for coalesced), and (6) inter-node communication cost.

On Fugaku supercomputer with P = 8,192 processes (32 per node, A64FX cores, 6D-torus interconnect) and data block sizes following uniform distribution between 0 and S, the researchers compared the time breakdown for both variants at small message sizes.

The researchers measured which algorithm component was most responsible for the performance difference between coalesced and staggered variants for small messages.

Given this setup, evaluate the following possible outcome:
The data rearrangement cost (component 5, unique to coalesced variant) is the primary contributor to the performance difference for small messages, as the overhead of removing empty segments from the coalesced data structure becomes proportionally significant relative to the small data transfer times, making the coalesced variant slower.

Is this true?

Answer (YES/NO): NO